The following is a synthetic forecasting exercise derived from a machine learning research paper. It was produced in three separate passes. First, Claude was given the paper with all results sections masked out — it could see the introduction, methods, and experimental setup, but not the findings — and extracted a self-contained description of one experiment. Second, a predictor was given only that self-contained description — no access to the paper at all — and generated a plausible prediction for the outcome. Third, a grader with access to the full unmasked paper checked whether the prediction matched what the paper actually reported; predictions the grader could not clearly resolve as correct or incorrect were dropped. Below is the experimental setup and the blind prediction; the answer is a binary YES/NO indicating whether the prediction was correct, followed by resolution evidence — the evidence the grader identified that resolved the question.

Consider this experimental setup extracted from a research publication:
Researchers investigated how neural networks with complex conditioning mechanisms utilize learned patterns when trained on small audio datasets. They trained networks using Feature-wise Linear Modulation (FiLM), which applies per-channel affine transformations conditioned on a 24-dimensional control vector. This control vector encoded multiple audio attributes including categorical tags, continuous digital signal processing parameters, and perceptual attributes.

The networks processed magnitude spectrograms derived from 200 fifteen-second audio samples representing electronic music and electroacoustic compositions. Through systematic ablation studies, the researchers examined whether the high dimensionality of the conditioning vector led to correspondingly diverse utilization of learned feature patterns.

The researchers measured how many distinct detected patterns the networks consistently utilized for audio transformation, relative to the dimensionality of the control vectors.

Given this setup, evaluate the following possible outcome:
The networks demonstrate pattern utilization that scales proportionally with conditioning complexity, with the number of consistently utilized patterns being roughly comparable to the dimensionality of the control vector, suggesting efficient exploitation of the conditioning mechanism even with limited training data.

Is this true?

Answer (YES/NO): NO